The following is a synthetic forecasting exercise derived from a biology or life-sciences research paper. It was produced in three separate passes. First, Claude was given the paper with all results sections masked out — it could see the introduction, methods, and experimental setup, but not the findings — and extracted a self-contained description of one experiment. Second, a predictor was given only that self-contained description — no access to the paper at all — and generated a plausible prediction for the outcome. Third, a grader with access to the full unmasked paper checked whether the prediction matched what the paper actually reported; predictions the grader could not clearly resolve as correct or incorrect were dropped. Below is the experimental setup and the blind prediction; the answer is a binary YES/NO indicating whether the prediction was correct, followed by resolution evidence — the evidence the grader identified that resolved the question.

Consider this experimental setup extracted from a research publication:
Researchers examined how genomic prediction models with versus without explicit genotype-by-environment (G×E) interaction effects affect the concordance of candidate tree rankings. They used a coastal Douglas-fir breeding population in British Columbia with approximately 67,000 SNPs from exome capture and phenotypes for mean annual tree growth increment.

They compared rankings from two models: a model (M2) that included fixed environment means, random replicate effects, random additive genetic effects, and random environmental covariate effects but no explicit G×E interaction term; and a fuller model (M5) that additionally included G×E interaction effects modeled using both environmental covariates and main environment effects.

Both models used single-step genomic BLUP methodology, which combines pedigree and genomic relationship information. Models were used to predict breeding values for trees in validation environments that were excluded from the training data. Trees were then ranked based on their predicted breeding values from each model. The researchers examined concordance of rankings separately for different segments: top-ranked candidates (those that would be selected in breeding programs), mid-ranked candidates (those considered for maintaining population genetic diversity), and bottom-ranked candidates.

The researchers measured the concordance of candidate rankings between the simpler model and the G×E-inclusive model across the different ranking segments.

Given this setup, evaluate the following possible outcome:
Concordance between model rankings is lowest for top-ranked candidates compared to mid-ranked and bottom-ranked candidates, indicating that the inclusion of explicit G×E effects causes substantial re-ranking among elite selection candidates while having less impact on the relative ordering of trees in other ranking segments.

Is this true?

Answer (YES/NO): NO